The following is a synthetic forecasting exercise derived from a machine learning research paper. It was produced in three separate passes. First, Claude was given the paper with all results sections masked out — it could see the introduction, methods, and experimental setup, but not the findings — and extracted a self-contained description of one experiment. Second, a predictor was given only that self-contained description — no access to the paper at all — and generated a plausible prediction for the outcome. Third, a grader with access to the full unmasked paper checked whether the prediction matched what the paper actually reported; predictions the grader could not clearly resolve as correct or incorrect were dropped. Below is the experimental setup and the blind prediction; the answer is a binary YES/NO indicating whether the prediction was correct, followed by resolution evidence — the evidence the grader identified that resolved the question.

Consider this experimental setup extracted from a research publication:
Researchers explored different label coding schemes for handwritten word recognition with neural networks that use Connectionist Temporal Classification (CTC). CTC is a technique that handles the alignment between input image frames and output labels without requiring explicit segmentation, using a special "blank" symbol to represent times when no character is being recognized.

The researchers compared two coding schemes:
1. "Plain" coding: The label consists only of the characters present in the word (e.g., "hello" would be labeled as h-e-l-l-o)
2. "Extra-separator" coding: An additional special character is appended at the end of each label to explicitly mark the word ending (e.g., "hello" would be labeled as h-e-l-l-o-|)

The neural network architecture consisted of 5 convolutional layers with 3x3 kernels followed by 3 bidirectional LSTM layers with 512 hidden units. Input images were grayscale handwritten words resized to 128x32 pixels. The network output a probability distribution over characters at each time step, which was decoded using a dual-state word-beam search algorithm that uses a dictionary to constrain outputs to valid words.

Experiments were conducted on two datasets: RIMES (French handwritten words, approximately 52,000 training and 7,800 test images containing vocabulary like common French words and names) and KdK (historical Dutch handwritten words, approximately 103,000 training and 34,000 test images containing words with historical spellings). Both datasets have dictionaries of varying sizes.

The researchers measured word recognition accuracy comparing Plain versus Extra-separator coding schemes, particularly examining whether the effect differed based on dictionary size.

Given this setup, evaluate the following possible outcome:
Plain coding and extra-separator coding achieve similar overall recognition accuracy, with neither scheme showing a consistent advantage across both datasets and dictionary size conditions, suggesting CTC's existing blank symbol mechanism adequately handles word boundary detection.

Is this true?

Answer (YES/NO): NO